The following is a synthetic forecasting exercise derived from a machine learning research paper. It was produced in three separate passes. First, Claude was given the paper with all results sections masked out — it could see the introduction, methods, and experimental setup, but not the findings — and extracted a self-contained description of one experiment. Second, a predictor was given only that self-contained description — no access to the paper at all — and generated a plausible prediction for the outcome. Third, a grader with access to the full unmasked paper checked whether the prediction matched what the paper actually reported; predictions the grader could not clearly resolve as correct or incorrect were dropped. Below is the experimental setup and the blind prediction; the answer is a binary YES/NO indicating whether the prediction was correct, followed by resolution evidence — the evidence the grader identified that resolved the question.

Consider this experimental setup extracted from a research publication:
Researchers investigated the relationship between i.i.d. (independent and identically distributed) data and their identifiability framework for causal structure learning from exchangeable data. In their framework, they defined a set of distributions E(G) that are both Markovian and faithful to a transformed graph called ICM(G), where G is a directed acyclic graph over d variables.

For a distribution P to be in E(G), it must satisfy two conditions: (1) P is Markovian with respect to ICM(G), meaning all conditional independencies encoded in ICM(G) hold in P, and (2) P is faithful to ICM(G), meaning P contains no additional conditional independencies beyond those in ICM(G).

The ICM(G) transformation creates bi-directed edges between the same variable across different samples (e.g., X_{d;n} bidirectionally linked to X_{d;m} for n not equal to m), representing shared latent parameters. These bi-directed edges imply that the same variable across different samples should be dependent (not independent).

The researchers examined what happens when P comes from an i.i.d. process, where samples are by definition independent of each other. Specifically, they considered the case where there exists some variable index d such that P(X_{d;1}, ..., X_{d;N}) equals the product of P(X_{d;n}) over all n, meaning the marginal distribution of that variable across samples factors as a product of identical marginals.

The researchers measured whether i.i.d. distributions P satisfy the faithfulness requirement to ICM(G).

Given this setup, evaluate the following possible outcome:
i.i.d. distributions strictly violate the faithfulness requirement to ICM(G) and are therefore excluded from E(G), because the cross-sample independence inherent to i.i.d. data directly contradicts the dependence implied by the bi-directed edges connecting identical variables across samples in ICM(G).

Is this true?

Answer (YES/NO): YES